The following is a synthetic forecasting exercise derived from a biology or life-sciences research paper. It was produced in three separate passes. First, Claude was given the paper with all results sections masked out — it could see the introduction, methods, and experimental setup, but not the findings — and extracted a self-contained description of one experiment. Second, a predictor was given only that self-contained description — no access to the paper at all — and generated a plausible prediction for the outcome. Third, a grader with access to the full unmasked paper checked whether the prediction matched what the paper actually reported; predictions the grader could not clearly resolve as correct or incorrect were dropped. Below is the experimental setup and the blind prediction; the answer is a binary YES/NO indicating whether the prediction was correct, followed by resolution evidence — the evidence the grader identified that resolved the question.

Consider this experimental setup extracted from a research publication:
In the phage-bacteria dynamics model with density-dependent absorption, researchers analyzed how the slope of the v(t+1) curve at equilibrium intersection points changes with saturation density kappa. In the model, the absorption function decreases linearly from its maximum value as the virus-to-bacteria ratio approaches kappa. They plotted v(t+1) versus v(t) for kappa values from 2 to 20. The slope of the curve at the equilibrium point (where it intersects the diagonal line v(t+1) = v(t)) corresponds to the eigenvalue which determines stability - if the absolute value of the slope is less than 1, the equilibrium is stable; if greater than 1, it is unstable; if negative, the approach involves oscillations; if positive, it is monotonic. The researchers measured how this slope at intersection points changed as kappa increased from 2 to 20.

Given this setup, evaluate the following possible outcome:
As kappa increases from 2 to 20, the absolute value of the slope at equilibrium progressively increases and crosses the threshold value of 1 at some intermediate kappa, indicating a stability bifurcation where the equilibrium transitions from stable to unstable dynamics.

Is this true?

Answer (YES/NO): YES